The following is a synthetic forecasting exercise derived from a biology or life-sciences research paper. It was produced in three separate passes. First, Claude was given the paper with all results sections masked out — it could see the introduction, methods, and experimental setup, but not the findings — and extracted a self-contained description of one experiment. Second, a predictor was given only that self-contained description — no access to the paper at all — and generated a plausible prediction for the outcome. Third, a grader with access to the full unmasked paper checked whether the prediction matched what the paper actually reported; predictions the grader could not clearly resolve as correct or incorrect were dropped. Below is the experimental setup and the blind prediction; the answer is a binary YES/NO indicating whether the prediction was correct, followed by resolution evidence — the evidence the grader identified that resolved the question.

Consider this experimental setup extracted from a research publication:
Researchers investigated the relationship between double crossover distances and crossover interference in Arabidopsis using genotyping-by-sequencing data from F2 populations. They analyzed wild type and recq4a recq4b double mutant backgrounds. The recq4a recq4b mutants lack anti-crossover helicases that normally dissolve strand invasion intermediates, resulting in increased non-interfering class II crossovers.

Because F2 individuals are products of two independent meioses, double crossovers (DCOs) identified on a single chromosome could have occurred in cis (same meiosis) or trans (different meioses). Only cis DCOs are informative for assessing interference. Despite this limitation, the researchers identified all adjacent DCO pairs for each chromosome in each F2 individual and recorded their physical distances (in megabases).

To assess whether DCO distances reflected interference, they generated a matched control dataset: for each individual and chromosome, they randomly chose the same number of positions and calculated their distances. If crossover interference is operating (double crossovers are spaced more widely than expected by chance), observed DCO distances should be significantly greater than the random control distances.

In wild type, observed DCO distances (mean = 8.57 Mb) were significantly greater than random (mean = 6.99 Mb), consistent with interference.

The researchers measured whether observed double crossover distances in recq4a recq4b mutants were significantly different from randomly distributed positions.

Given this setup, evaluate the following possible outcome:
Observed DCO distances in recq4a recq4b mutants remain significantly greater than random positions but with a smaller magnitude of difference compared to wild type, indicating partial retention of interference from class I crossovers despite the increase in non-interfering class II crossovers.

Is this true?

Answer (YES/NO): NO